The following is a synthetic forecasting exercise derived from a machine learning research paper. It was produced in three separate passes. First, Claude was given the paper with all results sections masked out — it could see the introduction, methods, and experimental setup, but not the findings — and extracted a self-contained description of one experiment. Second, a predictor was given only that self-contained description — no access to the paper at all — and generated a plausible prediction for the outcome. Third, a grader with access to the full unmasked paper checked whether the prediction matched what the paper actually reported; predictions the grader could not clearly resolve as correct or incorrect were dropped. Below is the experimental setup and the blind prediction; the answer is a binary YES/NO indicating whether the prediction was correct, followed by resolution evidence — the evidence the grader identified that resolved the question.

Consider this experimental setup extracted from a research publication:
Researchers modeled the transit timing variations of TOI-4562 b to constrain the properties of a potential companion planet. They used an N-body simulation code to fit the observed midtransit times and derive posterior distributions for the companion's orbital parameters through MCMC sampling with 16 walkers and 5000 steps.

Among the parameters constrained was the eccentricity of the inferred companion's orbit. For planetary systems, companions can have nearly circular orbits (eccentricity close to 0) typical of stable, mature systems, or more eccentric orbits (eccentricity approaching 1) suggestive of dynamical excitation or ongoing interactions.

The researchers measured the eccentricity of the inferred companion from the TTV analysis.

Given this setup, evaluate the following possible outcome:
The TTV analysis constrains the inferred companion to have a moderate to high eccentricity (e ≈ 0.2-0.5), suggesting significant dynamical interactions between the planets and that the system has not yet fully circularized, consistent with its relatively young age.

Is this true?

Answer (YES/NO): NO